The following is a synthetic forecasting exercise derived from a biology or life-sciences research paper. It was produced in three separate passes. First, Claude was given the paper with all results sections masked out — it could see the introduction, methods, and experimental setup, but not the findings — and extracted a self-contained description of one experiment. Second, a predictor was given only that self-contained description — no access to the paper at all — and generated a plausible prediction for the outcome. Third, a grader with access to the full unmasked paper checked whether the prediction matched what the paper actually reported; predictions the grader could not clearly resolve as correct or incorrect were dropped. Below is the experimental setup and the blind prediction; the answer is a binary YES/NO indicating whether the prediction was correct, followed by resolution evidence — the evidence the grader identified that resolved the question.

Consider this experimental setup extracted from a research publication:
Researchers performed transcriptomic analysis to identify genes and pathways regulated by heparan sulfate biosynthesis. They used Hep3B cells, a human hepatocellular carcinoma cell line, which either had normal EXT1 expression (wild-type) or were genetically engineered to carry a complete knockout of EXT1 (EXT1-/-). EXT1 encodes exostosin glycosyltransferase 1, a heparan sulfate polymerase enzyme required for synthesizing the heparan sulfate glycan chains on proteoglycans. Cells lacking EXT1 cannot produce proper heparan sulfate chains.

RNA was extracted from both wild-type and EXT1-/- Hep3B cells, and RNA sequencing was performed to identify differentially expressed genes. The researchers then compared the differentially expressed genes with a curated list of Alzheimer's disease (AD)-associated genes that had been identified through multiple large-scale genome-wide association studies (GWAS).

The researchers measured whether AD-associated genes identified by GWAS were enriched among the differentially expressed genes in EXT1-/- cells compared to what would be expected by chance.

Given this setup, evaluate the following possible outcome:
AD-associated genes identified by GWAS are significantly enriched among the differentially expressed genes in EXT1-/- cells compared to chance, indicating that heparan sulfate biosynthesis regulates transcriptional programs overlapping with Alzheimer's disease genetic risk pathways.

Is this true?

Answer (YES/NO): YES